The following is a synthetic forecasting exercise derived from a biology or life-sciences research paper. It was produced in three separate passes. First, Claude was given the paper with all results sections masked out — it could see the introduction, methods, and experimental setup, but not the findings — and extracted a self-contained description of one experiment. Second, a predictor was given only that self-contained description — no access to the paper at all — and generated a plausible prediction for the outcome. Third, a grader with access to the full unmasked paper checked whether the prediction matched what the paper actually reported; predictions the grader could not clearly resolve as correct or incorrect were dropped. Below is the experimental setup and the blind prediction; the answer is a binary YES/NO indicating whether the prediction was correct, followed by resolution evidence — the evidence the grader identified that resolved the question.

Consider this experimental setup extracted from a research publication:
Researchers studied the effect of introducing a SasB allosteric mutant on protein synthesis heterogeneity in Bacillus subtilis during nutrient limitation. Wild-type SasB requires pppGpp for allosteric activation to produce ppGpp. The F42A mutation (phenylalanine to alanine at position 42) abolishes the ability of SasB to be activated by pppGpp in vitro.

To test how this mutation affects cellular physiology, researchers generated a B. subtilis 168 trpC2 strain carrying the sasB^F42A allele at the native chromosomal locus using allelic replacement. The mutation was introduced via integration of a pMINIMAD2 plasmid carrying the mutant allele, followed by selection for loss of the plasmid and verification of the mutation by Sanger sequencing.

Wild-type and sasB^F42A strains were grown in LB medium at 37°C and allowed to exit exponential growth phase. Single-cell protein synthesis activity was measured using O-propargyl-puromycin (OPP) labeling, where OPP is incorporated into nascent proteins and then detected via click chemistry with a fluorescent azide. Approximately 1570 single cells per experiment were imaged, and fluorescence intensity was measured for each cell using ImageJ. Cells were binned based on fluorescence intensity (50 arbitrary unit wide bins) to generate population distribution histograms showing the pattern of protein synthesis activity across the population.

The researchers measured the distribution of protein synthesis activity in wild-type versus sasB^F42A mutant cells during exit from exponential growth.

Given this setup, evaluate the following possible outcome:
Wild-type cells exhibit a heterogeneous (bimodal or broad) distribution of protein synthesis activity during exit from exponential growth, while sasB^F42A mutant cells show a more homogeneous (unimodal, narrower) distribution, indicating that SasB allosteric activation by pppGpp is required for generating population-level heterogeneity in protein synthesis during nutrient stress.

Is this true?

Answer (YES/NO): YES